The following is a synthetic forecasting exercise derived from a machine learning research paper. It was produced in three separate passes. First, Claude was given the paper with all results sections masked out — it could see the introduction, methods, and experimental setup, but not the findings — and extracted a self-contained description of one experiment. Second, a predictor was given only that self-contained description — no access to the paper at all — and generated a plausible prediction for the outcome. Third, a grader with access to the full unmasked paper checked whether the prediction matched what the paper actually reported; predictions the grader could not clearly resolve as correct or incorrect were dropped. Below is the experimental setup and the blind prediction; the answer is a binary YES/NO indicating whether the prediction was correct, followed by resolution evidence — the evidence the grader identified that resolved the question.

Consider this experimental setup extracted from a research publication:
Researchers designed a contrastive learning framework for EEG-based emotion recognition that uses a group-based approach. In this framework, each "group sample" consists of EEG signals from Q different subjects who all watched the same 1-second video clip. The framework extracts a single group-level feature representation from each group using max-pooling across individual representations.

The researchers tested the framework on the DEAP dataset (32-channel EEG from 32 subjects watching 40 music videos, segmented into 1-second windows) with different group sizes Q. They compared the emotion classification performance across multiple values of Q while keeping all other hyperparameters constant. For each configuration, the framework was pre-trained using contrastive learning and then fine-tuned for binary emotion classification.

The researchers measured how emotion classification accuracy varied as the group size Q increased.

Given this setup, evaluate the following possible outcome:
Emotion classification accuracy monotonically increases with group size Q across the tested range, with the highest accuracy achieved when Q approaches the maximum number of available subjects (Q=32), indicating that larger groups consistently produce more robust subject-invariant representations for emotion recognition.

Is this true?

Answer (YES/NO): NO